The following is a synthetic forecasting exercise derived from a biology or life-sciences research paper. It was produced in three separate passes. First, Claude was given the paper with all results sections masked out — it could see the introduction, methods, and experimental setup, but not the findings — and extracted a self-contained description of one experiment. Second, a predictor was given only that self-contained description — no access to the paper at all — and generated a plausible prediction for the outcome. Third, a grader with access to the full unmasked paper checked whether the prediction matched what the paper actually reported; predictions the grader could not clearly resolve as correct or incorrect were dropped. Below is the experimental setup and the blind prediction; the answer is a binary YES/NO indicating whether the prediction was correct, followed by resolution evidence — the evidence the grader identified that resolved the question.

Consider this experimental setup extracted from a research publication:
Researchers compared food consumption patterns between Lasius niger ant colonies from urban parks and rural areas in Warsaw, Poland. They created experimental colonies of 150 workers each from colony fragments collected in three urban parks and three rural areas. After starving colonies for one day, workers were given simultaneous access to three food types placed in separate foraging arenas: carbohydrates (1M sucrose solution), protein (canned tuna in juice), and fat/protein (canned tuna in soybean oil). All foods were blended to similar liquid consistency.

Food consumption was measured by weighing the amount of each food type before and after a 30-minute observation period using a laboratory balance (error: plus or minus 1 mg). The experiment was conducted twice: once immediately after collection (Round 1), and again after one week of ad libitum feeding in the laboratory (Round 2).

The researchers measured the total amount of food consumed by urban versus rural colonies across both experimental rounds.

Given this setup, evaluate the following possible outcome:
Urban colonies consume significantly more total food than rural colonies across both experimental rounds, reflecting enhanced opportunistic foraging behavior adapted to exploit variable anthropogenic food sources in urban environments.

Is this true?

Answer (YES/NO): NO